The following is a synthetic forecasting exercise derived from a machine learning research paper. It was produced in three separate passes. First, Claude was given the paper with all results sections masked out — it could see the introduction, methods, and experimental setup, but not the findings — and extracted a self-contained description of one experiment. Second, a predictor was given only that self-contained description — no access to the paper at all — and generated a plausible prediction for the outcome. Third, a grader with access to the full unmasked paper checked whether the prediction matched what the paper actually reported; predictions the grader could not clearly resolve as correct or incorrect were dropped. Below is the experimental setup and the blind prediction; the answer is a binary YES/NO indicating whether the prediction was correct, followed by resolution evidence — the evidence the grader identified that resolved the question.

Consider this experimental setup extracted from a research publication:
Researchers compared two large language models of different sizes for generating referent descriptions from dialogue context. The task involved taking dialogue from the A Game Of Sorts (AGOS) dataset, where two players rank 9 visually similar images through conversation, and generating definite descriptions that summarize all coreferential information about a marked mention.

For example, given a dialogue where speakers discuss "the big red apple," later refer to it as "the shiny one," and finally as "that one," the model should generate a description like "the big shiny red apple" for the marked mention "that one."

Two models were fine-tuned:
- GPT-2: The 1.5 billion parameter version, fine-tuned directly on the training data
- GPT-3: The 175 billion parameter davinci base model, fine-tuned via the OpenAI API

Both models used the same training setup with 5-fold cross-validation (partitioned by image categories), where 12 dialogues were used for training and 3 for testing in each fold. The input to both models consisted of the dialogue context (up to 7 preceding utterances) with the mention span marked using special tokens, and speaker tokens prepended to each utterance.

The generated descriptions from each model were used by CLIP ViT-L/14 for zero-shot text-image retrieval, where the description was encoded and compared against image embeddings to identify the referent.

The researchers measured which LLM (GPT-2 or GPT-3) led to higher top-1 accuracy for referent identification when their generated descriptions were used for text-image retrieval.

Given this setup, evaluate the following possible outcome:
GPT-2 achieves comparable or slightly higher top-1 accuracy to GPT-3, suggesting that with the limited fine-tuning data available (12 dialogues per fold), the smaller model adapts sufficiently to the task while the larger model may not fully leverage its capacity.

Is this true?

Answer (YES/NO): NO